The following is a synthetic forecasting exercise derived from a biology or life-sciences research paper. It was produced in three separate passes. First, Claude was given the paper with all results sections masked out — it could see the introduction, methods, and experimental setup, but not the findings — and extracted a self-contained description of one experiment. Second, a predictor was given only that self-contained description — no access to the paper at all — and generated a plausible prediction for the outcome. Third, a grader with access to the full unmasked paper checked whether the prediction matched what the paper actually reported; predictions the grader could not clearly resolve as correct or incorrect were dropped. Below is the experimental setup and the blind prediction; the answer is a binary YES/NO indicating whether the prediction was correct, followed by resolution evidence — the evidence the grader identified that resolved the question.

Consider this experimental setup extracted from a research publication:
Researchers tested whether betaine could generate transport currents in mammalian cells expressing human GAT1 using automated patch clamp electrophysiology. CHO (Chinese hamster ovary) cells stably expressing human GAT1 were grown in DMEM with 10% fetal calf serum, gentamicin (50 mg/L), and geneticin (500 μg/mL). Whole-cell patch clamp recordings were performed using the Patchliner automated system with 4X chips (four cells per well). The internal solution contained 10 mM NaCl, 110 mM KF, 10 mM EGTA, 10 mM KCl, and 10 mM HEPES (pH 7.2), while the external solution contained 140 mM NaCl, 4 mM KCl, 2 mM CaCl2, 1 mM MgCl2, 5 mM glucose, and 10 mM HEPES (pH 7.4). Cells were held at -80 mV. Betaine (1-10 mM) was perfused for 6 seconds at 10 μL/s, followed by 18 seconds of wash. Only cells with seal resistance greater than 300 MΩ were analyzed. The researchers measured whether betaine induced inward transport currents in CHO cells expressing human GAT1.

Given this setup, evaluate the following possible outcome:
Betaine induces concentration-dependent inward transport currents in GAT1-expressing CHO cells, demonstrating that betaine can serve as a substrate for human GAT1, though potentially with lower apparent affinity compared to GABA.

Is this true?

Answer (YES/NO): YES